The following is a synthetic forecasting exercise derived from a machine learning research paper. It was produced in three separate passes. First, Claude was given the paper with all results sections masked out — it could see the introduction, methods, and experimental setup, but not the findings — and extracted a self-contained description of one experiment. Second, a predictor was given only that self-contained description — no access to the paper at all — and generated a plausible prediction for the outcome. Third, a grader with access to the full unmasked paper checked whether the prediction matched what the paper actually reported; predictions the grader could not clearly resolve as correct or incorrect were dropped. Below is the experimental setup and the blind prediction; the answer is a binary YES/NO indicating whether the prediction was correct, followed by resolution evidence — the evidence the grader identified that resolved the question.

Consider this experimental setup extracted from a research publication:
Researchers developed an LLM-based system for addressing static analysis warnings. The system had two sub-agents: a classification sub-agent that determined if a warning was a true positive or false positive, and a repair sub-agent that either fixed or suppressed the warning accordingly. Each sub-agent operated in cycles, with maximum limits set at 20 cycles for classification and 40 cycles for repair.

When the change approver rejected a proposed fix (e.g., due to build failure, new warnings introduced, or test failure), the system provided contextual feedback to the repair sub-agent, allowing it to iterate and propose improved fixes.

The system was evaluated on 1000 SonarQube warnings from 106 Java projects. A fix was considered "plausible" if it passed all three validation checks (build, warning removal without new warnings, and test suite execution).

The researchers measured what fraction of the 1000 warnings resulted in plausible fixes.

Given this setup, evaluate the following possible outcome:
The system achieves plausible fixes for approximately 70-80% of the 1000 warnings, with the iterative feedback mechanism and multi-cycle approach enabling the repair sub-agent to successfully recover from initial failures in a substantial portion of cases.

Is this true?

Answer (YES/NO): NO